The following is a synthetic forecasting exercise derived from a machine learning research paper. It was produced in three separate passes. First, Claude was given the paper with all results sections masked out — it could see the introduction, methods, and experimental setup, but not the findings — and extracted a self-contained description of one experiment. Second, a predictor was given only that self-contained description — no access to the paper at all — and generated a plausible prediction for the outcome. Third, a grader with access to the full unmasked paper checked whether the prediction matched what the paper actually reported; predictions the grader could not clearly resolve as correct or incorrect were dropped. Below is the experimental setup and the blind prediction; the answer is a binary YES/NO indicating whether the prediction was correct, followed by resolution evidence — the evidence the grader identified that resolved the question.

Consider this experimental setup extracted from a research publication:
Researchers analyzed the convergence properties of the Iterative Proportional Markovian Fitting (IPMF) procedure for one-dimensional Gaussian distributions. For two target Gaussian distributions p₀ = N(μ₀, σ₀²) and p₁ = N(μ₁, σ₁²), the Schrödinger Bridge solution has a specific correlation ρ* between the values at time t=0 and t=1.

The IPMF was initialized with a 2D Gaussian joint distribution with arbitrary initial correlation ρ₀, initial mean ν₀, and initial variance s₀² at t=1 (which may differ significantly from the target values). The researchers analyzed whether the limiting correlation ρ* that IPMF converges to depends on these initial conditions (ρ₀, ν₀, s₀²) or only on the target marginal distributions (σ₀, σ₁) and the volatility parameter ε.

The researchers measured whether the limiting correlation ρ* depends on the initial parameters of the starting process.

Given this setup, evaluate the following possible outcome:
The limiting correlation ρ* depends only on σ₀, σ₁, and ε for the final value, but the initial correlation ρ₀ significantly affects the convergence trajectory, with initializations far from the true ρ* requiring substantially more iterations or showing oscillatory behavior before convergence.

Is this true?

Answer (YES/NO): NO